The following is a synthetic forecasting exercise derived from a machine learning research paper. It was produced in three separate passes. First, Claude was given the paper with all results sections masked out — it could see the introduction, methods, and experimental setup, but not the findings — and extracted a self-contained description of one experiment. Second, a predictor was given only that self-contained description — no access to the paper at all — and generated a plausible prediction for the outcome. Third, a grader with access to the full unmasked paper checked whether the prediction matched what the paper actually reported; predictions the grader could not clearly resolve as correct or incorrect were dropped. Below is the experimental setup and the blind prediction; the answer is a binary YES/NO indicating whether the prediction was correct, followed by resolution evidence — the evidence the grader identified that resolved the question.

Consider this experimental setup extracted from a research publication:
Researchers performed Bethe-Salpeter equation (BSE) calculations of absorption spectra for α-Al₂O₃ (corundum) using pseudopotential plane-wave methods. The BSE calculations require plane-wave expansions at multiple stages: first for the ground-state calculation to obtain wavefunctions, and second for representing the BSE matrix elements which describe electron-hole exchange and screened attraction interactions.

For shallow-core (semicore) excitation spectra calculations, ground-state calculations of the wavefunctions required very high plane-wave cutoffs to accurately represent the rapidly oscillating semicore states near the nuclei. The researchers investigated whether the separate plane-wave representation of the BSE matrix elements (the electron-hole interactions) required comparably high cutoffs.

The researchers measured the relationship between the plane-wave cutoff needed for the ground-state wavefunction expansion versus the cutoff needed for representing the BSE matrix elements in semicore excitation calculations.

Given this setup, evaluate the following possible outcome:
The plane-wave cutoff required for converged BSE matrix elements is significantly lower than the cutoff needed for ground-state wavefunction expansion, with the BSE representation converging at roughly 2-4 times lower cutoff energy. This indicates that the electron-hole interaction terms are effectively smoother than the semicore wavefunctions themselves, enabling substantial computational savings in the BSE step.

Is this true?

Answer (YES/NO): NO